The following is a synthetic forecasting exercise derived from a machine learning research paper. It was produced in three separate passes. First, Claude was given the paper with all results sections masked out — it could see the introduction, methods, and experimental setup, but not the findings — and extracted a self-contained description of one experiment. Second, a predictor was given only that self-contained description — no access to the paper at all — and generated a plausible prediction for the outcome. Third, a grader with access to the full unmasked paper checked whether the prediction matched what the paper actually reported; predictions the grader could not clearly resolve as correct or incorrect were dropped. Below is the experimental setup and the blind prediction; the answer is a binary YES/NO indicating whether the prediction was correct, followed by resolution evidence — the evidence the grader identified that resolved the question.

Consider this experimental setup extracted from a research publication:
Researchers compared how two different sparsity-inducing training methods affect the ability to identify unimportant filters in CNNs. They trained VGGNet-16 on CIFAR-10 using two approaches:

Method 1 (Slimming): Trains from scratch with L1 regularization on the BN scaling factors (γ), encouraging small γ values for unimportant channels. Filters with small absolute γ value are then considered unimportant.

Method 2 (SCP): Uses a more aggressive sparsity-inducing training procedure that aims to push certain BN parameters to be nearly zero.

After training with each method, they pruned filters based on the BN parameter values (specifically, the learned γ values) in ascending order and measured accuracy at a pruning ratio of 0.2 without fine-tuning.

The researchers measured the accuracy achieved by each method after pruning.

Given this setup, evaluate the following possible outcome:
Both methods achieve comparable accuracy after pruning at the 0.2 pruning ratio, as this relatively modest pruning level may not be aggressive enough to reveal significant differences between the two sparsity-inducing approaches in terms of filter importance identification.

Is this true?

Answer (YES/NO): NO